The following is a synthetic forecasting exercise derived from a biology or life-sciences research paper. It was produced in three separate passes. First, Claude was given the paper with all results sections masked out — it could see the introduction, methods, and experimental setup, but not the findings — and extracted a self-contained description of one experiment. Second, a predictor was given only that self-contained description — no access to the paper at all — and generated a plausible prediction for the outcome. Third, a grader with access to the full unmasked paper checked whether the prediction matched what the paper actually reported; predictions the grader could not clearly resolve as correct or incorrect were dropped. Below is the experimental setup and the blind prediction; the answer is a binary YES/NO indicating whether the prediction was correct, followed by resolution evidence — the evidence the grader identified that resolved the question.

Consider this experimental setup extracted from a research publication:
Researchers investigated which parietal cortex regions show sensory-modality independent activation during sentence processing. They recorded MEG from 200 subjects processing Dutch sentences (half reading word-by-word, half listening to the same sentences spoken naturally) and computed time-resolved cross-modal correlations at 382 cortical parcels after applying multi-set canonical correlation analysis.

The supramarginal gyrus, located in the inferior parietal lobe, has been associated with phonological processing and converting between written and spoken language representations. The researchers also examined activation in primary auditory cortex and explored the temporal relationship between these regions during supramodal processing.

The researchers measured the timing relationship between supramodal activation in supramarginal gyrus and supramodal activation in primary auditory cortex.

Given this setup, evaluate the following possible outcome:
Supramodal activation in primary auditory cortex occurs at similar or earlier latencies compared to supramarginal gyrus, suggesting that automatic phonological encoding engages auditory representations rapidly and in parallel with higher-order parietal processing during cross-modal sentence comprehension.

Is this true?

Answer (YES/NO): YES